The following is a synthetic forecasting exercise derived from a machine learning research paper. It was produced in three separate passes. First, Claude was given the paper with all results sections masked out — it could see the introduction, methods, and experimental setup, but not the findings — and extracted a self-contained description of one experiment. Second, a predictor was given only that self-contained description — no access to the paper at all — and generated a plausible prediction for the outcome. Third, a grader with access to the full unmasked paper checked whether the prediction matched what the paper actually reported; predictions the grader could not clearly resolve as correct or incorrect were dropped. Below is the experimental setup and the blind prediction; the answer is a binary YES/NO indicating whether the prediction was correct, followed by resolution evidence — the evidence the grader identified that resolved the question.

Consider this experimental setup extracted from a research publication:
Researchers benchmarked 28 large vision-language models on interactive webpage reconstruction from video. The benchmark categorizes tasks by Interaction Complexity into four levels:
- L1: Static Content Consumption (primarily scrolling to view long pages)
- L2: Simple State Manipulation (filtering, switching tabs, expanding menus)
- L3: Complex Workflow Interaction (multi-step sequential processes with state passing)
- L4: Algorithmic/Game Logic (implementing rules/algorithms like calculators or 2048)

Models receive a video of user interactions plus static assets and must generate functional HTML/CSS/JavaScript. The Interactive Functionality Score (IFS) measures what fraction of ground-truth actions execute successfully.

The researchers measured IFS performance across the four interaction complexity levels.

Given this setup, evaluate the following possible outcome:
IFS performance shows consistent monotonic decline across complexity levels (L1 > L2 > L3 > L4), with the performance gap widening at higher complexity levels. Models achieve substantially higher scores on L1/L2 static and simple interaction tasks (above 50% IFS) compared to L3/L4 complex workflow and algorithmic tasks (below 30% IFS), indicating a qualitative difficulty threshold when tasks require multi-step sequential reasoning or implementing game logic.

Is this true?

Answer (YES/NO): NO